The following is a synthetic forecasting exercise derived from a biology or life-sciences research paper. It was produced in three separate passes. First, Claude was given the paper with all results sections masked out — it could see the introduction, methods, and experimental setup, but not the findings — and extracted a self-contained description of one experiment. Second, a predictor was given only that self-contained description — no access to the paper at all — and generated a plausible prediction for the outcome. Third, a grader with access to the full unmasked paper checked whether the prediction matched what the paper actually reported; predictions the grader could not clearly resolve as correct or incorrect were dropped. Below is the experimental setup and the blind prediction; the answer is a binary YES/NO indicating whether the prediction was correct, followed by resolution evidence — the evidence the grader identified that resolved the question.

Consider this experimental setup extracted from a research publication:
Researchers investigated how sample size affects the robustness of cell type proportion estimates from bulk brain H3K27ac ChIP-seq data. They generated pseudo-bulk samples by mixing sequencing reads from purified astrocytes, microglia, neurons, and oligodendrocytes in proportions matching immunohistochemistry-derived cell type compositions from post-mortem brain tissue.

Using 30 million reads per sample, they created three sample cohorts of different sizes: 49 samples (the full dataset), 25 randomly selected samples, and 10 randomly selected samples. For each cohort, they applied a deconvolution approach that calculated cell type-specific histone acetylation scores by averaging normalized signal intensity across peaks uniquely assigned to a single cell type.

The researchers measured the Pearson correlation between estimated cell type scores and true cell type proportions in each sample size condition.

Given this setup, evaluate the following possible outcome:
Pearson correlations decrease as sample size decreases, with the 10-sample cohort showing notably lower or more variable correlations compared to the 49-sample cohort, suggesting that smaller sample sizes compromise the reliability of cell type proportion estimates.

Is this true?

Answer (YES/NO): NO